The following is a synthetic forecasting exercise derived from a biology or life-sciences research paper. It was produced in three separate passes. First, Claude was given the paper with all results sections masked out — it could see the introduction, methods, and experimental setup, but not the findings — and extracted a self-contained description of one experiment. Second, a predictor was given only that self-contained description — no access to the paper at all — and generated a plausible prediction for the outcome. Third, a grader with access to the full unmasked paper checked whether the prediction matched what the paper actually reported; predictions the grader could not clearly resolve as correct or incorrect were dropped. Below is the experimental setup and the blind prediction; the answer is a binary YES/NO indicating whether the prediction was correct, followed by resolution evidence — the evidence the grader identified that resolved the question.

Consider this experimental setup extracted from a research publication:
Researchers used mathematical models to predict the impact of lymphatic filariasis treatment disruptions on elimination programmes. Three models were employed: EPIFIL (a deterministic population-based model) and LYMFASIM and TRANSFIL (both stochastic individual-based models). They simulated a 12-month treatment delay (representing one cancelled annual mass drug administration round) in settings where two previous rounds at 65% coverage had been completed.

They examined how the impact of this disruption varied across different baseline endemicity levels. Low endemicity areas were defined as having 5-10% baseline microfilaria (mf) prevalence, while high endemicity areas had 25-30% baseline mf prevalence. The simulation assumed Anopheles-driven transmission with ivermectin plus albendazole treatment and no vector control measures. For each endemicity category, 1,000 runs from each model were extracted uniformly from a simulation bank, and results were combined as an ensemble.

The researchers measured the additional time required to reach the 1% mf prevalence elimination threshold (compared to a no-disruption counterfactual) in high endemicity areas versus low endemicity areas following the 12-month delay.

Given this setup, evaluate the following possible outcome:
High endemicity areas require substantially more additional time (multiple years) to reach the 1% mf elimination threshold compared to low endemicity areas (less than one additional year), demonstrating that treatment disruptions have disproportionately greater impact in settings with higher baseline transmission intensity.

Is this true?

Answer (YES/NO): NO